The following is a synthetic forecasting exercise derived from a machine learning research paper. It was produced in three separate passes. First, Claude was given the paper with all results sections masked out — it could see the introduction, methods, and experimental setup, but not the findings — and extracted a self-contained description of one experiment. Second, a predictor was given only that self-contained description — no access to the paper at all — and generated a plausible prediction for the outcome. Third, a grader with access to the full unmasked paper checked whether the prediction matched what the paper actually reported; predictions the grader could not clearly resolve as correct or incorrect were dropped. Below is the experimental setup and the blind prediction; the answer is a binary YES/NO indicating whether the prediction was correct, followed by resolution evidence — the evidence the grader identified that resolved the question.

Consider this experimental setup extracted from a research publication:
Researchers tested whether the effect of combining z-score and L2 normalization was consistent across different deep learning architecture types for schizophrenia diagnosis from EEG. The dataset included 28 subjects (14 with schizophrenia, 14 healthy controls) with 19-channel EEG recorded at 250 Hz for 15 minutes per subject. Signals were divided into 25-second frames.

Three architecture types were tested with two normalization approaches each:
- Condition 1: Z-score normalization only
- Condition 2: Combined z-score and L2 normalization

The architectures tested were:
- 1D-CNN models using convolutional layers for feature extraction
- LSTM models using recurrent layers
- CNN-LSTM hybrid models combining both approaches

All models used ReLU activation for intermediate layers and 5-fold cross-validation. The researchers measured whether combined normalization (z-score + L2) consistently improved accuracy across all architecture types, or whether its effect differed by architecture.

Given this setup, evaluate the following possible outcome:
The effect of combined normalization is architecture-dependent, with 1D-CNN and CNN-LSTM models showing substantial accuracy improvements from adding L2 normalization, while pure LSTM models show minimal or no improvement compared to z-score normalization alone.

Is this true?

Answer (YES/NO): NO